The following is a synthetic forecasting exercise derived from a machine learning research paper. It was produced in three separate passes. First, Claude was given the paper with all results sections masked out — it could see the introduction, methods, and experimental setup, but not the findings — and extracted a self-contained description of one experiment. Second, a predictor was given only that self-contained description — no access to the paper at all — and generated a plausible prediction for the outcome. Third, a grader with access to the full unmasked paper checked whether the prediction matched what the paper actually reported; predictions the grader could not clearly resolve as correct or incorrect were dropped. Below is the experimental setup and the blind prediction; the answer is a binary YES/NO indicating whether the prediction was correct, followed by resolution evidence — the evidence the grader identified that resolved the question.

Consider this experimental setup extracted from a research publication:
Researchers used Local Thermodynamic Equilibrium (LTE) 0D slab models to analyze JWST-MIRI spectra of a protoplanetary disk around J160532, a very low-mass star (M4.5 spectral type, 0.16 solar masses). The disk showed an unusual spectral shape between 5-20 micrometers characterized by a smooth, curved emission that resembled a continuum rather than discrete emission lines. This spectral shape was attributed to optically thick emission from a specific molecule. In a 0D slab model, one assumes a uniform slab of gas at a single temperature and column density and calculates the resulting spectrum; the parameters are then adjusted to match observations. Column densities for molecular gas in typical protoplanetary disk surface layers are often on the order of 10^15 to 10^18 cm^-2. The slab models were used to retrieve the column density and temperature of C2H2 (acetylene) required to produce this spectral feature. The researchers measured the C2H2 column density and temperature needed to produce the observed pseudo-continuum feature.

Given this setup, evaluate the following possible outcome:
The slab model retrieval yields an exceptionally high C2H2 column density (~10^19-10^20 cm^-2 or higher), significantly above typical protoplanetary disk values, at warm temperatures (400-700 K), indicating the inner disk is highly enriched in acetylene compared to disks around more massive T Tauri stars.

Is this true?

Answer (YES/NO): YES